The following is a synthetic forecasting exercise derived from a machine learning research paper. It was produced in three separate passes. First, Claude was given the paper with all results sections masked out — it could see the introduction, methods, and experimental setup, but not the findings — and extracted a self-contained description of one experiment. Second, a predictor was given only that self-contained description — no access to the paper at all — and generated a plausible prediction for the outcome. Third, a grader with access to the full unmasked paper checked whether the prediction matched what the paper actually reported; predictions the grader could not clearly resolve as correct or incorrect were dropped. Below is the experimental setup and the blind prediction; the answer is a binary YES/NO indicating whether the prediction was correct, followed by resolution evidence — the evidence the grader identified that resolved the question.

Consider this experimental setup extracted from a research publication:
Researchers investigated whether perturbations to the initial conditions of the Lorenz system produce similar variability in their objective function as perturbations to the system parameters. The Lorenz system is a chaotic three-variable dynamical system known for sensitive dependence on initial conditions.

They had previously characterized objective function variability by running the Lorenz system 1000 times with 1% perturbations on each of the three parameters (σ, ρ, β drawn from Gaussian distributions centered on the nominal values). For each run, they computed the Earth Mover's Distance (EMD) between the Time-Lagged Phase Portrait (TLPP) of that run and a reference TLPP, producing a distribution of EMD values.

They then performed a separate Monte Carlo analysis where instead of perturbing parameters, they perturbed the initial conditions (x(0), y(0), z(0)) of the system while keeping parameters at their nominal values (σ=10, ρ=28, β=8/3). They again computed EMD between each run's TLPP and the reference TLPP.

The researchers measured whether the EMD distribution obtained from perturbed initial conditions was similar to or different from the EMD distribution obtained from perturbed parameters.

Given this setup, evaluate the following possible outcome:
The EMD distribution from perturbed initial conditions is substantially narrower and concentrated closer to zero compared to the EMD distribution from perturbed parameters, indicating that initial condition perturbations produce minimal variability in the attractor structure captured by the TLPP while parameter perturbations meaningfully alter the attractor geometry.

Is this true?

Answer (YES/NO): NO